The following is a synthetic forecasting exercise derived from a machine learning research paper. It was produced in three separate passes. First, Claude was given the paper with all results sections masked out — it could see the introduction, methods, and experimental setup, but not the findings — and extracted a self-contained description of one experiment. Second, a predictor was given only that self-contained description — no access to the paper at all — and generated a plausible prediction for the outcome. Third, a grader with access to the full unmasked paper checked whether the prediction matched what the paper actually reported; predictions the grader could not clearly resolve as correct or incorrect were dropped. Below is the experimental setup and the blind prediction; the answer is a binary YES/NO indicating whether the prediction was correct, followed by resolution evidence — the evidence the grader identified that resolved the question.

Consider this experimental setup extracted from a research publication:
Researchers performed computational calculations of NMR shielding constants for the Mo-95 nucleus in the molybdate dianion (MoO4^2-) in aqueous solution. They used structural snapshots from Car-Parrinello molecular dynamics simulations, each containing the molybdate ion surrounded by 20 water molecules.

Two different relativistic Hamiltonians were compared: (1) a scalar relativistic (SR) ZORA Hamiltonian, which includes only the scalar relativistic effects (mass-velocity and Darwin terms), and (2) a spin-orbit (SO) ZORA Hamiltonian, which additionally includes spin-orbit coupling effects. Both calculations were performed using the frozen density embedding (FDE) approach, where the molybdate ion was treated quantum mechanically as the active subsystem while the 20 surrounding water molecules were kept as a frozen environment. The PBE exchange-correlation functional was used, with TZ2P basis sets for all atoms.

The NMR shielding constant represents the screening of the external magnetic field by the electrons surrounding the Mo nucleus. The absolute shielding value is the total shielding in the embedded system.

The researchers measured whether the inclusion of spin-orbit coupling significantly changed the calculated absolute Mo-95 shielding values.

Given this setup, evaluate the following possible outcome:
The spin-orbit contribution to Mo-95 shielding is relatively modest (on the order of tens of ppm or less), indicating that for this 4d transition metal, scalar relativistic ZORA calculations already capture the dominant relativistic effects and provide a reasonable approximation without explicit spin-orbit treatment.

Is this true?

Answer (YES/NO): NO